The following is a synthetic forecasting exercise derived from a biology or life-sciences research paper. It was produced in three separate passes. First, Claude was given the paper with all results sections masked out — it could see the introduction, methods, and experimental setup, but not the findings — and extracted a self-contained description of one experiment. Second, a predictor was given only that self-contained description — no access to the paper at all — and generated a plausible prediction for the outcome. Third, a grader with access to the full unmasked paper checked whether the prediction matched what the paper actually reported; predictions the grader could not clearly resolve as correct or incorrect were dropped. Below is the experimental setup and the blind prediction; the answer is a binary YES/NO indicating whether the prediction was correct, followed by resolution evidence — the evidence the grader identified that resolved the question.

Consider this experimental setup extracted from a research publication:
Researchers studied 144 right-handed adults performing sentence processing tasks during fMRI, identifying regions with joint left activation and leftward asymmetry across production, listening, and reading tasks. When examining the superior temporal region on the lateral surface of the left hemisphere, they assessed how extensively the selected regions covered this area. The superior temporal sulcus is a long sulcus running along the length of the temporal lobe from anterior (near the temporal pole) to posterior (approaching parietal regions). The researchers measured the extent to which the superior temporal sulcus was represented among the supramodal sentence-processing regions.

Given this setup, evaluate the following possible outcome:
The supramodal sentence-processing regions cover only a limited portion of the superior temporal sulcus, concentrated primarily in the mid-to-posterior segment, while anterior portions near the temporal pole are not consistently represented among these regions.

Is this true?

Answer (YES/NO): NO